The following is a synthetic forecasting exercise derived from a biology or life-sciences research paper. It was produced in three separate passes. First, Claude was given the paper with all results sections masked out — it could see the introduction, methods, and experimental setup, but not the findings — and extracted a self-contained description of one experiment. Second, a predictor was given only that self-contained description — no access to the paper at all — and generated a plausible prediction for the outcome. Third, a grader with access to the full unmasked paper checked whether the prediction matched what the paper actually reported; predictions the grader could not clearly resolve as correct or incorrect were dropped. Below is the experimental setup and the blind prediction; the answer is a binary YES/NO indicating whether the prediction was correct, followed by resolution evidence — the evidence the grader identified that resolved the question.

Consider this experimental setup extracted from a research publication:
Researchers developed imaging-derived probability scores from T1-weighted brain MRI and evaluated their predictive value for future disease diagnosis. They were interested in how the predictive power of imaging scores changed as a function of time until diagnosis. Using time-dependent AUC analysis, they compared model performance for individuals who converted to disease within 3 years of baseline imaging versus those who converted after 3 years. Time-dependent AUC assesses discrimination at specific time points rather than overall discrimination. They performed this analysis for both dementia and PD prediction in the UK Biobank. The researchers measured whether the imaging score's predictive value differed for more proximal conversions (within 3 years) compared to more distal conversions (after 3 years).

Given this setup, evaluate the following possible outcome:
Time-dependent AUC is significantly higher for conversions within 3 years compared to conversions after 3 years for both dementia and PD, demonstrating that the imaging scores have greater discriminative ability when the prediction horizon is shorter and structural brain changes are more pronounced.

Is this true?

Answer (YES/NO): NO